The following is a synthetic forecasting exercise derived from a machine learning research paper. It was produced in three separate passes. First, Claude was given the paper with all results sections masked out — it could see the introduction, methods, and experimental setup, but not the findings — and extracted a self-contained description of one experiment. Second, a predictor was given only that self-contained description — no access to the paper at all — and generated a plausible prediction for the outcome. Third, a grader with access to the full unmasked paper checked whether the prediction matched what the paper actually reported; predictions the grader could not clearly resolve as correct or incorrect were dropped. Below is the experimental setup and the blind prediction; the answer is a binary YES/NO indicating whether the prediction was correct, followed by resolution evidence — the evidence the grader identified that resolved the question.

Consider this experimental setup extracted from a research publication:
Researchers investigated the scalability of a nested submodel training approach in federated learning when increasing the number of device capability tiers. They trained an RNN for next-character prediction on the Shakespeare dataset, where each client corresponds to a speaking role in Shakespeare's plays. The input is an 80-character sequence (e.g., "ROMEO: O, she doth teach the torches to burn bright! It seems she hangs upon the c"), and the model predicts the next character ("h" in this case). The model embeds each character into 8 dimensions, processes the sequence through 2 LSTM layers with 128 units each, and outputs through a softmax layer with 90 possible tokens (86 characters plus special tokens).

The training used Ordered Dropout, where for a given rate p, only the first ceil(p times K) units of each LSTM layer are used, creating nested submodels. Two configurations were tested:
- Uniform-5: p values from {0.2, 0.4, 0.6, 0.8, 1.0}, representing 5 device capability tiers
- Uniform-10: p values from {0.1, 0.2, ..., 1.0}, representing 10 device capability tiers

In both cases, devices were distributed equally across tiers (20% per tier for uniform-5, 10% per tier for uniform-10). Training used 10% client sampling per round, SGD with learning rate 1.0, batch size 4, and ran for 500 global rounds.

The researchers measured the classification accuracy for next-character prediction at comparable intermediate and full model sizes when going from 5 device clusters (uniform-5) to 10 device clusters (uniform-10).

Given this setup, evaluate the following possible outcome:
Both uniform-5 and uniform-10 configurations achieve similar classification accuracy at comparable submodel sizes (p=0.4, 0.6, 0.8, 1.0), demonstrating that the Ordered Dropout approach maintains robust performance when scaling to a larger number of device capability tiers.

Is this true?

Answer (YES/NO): YES